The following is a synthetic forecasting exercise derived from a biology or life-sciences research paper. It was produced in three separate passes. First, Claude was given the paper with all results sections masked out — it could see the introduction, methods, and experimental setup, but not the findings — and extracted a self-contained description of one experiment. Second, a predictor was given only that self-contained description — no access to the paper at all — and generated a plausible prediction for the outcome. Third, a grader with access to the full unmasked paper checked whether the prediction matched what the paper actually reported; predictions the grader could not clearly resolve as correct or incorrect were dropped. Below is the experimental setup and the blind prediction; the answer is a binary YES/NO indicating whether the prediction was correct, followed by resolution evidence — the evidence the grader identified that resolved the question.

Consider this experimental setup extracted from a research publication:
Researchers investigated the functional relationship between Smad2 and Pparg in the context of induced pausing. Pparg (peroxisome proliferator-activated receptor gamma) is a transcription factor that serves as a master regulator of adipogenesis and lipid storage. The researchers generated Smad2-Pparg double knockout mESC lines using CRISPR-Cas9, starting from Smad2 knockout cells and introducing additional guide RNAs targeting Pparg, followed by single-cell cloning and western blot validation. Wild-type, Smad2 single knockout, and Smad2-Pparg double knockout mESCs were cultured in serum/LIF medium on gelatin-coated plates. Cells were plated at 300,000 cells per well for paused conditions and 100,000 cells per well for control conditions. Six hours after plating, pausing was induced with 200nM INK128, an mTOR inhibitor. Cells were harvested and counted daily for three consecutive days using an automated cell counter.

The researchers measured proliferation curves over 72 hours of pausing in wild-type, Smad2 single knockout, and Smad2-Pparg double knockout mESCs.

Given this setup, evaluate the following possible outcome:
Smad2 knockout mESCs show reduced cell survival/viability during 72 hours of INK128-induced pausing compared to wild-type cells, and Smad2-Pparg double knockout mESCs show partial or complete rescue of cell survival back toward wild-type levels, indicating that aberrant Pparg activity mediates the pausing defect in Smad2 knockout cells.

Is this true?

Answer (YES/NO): YES